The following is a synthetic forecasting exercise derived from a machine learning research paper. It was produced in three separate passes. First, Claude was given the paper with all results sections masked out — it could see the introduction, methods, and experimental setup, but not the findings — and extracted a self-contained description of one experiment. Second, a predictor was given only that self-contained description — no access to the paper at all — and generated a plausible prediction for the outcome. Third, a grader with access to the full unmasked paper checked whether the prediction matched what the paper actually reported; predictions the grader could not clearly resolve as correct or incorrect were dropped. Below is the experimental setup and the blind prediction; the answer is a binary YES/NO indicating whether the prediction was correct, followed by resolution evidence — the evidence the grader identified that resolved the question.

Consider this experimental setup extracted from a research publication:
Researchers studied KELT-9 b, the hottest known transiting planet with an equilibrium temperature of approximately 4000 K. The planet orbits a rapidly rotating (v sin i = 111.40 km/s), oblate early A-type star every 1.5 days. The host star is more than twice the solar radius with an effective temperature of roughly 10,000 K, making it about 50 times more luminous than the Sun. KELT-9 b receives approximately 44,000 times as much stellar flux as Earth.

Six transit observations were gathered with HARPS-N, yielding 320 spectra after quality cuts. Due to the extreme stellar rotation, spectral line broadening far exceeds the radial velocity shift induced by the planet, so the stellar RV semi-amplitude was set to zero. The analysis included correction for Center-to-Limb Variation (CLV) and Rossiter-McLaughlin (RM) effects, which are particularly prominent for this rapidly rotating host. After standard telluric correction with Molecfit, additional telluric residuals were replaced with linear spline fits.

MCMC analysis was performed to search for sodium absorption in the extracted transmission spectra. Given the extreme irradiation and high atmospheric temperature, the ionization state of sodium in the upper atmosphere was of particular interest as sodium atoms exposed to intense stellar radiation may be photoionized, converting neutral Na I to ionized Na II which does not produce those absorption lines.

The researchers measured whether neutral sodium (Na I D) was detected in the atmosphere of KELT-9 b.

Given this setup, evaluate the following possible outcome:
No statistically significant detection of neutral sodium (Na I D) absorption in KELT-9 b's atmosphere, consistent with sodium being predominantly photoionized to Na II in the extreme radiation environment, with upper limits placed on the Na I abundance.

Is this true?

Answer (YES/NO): NO